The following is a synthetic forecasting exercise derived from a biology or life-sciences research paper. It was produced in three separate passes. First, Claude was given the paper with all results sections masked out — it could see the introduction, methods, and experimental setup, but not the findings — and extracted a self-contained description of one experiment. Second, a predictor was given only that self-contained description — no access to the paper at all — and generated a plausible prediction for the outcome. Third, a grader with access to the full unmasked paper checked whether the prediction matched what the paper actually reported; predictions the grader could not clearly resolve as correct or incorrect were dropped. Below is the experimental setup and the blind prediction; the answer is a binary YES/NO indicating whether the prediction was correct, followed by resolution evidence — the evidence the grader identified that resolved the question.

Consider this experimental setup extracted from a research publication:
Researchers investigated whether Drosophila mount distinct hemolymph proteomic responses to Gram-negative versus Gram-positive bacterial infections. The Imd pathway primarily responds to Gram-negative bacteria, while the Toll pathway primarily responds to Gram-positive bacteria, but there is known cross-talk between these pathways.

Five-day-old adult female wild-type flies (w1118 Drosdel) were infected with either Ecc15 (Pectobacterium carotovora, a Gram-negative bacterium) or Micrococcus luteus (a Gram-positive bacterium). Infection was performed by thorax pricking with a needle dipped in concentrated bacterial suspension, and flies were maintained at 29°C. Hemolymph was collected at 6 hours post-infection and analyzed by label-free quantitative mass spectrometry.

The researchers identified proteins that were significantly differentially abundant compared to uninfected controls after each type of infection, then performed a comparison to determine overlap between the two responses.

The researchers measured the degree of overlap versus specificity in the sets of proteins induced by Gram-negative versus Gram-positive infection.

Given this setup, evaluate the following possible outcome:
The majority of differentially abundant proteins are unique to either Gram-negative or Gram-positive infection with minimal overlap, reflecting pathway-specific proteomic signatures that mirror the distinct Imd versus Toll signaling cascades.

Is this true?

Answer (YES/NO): NO